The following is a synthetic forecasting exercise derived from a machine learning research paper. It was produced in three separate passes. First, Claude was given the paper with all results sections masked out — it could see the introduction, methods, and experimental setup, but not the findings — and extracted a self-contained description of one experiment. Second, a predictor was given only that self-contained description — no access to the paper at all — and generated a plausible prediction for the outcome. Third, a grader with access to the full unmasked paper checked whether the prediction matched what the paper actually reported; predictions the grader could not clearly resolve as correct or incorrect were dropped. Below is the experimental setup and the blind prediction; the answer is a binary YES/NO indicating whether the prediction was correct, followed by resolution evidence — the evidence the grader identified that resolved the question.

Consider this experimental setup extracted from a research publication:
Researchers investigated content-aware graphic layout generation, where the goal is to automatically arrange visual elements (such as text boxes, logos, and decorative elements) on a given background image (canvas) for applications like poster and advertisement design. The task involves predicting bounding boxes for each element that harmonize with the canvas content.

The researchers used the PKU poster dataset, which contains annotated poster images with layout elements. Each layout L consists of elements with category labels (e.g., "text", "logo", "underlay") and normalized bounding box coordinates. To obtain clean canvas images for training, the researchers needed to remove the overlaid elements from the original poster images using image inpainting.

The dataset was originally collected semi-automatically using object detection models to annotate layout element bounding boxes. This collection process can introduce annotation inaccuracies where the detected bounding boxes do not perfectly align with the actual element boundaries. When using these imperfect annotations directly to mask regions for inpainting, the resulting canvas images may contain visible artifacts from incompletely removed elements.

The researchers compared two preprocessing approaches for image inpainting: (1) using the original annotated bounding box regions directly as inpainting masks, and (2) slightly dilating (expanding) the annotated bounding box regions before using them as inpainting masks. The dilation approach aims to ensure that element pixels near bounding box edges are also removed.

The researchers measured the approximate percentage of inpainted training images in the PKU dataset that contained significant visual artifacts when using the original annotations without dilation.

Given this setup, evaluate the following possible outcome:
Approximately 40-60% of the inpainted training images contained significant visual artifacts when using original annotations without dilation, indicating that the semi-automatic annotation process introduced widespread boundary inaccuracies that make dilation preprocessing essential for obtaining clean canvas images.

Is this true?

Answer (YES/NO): NO